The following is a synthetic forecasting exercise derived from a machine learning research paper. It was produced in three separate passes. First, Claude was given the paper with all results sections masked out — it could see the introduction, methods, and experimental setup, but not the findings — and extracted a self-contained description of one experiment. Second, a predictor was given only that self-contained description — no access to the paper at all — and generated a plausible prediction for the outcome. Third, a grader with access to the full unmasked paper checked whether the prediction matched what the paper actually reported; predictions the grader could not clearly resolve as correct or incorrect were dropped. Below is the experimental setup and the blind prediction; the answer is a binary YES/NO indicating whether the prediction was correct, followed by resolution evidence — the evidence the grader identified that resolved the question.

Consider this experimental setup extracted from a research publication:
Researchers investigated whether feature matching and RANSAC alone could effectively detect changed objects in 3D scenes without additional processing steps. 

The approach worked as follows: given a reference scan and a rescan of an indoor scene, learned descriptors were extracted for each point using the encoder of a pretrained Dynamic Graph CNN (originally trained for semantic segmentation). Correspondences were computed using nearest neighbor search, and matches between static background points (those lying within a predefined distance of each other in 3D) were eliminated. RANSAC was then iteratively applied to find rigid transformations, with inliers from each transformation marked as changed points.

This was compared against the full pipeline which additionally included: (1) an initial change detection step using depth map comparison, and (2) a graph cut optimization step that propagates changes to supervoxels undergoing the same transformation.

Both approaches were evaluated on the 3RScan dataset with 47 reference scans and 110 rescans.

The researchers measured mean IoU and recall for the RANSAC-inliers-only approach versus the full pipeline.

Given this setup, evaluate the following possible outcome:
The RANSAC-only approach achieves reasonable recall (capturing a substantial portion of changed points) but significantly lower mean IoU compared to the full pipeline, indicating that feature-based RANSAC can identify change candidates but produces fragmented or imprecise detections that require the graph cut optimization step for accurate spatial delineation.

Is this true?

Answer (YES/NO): NO